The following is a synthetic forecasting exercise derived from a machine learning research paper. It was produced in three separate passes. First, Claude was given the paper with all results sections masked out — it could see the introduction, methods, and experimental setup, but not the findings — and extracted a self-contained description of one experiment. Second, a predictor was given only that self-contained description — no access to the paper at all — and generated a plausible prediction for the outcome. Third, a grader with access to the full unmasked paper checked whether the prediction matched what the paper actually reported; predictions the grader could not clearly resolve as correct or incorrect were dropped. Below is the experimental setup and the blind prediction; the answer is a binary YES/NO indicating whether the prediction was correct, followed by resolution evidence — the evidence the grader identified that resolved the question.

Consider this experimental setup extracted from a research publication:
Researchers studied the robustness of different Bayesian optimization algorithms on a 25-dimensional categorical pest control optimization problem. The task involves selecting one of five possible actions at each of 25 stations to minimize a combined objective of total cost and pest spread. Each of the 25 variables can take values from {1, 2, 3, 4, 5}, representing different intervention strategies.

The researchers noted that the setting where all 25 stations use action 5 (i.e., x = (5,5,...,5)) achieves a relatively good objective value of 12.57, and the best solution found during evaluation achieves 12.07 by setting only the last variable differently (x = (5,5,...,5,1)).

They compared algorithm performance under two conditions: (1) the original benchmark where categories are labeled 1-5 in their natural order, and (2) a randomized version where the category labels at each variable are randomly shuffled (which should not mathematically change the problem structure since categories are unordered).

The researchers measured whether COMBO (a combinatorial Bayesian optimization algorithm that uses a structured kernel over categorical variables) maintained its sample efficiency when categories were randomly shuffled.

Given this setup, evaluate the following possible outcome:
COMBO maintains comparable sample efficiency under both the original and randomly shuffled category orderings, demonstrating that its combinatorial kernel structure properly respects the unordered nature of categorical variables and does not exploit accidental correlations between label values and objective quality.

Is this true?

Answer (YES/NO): NO